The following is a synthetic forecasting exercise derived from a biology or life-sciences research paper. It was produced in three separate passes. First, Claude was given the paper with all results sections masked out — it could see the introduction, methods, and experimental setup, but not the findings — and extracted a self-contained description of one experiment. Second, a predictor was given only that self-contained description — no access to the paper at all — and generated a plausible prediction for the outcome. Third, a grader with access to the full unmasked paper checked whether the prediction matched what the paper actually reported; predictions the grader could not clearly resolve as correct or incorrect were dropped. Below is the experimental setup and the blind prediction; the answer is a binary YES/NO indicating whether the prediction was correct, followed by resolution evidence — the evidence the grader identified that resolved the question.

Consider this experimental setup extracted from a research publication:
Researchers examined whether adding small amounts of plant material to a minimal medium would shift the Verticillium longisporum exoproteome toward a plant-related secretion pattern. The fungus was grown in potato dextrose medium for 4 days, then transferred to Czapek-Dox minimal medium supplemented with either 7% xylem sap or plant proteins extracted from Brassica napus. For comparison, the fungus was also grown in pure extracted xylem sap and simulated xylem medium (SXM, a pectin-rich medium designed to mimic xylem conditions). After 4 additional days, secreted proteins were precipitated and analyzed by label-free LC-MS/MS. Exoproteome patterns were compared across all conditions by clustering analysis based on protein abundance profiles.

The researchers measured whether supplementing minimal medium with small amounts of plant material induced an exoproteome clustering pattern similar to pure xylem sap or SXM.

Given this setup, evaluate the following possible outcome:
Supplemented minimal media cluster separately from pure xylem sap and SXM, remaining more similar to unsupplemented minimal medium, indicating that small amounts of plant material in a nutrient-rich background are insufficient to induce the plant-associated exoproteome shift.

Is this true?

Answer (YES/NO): YES